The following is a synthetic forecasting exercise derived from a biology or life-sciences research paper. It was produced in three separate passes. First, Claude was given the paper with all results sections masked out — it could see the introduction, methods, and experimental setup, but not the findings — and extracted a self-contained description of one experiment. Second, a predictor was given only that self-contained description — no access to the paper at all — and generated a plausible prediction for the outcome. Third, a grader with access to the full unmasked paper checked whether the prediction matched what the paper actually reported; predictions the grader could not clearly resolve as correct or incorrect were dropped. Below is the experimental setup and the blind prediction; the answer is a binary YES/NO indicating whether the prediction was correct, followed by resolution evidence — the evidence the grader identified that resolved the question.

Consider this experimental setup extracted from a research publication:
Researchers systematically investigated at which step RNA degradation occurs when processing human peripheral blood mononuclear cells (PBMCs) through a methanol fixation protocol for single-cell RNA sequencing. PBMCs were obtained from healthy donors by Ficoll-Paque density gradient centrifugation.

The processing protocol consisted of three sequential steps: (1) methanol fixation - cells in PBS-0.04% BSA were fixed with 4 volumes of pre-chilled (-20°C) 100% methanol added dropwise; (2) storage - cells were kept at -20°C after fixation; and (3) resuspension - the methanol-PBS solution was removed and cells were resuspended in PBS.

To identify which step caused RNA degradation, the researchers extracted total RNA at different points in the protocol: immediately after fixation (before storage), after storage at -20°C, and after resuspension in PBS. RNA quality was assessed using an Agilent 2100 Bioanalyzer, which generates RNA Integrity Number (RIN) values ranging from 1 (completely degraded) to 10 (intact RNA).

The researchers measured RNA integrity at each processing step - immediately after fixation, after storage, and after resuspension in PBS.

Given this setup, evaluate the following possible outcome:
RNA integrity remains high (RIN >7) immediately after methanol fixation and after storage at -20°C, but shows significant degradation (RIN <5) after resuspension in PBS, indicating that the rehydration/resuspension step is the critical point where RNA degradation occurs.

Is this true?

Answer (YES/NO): YES